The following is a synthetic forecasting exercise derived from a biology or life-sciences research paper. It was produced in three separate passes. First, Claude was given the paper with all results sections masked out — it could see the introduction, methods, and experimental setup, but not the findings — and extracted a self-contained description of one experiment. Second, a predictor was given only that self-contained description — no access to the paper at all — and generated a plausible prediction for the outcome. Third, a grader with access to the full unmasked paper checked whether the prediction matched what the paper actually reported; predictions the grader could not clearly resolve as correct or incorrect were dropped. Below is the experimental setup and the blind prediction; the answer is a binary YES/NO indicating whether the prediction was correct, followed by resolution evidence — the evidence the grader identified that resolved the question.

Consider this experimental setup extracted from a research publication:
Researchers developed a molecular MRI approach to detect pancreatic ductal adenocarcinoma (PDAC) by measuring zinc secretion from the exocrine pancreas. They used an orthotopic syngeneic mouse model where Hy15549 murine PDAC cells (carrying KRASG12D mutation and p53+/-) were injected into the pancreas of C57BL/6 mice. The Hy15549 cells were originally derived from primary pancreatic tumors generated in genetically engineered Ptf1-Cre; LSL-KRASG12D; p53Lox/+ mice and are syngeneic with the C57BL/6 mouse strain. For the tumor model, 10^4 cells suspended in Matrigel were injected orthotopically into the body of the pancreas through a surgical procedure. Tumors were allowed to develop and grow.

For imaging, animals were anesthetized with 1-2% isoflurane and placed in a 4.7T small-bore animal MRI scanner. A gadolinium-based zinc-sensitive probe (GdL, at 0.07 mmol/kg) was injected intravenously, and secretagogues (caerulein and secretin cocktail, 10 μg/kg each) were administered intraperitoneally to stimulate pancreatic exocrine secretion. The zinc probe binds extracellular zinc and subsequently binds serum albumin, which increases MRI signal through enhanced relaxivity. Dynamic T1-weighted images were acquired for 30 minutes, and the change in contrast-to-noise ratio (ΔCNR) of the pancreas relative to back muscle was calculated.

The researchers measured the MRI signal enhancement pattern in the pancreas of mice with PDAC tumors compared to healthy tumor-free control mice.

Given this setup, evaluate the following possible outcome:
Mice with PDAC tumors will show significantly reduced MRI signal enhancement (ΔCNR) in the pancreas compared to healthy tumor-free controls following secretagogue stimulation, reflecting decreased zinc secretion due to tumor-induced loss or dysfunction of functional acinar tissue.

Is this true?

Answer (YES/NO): NO